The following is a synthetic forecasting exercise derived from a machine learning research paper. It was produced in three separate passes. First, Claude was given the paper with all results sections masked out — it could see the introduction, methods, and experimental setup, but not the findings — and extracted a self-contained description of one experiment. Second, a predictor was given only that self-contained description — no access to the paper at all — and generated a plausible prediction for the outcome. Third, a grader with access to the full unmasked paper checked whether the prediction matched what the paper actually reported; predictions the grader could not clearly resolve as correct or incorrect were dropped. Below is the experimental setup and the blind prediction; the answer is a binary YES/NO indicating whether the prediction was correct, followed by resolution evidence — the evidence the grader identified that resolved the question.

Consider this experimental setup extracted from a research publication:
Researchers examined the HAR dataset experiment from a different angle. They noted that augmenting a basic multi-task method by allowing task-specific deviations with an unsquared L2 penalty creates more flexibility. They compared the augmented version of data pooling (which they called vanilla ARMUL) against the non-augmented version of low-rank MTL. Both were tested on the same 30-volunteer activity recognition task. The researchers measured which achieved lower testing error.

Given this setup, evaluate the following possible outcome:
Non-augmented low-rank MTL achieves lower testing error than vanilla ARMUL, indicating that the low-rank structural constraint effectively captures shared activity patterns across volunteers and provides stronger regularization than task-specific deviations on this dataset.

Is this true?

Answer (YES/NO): NO